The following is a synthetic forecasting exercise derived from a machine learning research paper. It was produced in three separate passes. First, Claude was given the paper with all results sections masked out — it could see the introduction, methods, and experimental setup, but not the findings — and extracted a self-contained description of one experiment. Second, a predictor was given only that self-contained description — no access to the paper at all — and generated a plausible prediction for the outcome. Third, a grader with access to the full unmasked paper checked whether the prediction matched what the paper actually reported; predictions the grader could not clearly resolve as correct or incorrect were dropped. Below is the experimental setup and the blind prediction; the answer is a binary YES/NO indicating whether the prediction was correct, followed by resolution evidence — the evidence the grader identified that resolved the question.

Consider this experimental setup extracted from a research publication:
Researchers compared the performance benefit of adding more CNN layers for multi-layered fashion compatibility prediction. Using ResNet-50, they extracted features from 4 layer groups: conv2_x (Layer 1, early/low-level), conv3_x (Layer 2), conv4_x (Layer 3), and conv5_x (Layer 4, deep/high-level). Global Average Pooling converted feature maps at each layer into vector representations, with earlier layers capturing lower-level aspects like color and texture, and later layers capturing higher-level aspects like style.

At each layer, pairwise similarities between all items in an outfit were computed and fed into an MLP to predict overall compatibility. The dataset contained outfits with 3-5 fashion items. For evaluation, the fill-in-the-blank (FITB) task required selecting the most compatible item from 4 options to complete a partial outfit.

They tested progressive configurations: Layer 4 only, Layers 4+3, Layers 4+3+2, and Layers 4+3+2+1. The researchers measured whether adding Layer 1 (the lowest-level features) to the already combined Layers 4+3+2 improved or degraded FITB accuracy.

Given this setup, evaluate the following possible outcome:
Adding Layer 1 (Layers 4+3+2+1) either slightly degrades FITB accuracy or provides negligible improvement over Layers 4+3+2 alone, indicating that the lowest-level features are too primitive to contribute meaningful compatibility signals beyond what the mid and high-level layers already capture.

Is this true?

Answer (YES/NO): YES